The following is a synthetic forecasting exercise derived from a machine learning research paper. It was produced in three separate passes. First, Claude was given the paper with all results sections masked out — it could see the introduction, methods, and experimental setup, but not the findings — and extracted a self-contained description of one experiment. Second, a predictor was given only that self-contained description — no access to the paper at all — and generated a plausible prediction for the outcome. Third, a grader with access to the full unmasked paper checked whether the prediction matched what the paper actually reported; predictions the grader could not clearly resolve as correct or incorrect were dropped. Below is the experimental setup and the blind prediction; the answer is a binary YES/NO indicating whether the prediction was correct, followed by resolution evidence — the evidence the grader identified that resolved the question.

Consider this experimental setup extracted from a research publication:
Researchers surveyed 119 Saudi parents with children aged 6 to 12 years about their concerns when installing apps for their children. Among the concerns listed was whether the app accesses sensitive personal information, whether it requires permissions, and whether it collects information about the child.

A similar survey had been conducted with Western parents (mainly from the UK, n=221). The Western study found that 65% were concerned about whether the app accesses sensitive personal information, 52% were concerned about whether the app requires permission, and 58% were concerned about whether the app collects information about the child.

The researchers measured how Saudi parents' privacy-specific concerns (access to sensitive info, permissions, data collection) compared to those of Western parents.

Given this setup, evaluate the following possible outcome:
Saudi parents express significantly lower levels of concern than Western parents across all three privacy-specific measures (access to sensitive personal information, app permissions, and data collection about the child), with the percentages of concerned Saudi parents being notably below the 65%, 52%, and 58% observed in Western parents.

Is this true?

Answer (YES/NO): YES